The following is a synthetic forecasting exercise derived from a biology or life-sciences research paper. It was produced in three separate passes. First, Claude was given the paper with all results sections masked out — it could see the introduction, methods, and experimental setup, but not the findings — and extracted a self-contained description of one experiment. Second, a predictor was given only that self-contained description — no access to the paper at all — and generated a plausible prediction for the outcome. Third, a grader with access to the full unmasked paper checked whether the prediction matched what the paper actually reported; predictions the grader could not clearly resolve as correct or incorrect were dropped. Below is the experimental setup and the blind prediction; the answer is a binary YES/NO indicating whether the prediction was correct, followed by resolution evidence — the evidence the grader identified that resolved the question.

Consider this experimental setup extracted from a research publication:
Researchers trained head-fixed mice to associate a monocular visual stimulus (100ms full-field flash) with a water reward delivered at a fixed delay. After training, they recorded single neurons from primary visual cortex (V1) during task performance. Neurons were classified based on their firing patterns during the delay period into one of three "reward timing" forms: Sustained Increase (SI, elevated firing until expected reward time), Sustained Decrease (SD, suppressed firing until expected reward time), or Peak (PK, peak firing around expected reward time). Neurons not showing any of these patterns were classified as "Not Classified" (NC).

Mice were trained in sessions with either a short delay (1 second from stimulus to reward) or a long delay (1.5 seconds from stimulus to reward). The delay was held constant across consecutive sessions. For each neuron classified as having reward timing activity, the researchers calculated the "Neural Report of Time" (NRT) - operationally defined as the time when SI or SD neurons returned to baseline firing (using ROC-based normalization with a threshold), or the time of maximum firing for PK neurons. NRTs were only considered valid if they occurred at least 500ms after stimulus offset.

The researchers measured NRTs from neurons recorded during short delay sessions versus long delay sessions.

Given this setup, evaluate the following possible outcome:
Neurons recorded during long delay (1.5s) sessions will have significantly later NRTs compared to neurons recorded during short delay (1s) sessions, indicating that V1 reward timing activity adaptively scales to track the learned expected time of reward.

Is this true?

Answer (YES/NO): YES